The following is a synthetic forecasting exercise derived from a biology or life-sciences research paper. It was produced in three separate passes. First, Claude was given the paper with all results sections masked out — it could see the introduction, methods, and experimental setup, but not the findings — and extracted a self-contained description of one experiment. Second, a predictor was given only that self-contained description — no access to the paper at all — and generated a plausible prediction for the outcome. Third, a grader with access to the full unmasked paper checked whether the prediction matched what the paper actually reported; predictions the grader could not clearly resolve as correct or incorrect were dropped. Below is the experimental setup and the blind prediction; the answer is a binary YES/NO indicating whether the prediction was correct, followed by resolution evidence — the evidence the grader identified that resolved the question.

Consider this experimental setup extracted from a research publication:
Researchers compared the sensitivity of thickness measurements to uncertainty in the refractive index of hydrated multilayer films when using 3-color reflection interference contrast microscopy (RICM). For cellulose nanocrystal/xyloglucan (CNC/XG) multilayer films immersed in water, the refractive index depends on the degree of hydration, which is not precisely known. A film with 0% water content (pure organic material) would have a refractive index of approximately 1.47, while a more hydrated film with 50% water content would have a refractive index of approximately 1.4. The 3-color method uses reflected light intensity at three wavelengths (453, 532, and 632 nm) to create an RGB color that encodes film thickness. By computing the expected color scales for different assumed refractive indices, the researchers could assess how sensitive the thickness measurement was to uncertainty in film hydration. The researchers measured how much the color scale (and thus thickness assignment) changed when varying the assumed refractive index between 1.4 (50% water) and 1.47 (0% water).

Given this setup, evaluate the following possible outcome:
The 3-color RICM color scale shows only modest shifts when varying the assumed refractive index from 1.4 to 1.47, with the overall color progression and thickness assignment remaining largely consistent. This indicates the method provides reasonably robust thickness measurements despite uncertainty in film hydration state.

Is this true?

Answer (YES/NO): YES